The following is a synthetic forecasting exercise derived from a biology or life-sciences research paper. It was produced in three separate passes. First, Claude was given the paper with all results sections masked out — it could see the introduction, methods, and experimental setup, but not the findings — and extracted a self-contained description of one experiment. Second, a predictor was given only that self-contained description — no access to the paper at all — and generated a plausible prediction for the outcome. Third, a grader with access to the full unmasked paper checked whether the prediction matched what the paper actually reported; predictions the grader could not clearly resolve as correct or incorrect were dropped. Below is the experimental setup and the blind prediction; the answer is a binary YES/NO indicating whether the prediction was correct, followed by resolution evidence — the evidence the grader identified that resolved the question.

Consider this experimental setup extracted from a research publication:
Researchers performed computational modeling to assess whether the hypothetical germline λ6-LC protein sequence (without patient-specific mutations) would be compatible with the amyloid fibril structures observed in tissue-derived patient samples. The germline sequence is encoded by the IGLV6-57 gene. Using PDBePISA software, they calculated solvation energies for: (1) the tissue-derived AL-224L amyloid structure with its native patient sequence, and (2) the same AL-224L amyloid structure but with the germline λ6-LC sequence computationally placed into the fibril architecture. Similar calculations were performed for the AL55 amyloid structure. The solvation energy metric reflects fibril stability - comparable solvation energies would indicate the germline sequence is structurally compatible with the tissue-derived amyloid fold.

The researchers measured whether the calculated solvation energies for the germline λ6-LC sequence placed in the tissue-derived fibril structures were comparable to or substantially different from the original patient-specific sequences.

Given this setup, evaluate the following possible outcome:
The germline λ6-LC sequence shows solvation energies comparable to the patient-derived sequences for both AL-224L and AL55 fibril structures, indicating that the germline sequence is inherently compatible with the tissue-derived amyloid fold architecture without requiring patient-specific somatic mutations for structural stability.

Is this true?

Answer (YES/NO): YES